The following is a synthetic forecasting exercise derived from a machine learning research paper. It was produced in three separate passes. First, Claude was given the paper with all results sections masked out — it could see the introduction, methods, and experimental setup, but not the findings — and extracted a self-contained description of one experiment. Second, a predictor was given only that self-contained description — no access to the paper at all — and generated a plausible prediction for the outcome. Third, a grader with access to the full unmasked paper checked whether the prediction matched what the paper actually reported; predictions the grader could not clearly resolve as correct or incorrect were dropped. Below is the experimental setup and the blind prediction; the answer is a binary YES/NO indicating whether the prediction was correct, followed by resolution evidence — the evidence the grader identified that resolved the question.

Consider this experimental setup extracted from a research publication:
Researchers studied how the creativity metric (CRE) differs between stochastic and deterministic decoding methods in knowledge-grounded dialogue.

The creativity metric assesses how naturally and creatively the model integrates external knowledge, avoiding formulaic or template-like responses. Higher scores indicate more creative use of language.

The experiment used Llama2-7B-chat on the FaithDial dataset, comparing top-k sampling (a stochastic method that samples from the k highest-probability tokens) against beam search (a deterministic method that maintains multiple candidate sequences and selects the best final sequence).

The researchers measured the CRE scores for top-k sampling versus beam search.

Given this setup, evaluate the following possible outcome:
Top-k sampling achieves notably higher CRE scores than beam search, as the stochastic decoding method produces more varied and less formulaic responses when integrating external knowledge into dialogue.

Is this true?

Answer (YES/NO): YES